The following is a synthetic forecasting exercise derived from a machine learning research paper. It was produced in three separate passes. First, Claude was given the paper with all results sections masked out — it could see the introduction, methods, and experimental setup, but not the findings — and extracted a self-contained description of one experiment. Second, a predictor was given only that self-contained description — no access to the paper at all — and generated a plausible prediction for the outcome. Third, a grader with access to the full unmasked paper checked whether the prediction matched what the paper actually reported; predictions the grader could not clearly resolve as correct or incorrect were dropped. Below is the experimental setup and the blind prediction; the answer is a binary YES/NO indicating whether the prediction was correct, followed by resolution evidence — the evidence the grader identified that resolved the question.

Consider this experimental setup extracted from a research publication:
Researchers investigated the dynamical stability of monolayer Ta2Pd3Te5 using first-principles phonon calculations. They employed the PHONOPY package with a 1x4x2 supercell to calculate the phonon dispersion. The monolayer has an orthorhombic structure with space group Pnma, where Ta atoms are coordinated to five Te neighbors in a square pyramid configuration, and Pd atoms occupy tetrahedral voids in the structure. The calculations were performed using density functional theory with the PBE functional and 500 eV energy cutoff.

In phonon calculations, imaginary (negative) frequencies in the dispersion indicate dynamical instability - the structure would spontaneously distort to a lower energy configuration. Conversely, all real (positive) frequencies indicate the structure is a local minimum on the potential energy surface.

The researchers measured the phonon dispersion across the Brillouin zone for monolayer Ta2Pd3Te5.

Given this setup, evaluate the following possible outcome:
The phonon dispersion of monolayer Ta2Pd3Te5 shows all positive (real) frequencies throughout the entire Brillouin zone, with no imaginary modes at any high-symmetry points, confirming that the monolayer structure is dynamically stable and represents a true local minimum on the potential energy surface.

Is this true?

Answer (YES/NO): YES